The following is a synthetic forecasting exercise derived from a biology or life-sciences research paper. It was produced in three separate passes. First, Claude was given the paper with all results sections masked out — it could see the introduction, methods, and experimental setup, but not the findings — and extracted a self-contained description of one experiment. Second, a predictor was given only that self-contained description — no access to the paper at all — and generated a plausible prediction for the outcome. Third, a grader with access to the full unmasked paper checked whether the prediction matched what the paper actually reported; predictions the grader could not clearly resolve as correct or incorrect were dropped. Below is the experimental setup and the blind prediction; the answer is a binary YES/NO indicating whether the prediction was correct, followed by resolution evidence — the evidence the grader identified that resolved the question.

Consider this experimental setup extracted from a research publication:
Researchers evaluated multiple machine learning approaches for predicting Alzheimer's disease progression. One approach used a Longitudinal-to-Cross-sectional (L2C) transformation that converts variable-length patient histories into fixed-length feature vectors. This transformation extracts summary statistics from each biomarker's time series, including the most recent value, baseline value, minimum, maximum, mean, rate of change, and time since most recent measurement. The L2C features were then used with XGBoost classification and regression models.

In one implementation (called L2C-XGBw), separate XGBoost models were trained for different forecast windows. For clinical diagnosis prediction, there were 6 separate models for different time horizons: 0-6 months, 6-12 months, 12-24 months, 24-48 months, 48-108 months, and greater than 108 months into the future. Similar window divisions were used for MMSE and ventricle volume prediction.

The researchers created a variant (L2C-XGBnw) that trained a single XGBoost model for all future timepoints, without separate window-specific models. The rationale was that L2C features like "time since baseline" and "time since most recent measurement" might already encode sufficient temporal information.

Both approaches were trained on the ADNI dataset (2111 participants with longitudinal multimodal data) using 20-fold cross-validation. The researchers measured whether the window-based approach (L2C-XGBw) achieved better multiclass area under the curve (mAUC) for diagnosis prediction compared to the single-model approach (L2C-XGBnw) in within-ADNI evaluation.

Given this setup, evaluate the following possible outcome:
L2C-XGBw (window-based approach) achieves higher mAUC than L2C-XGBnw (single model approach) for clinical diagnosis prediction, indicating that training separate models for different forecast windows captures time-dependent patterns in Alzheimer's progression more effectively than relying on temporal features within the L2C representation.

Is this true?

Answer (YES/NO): NO